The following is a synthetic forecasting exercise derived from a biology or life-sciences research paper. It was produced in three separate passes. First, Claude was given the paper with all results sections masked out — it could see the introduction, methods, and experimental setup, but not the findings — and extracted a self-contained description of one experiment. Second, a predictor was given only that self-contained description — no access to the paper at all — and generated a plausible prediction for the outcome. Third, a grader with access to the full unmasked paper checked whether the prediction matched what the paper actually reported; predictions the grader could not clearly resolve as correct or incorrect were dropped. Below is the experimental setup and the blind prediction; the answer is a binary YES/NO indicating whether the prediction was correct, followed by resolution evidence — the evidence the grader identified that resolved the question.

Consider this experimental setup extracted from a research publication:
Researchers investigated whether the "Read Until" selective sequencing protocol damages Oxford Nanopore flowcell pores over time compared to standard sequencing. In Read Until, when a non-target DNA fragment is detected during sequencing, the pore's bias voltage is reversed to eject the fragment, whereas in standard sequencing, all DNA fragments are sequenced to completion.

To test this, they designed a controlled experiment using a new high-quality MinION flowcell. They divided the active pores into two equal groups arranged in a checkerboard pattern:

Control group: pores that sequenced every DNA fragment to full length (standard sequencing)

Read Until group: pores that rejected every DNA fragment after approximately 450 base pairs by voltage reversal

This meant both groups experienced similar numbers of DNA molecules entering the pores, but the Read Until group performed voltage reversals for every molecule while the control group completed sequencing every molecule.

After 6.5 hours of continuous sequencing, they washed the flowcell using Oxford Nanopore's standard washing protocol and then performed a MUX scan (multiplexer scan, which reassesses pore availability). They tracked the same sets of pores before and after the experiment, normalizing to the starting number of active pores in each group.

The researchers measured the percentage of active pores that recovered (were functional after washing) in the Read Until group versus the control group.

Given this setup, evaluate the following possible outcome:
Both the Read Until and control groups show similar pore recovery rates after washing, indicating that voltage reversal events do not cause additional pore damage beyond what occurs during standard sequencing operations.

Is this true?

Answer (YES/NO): YES